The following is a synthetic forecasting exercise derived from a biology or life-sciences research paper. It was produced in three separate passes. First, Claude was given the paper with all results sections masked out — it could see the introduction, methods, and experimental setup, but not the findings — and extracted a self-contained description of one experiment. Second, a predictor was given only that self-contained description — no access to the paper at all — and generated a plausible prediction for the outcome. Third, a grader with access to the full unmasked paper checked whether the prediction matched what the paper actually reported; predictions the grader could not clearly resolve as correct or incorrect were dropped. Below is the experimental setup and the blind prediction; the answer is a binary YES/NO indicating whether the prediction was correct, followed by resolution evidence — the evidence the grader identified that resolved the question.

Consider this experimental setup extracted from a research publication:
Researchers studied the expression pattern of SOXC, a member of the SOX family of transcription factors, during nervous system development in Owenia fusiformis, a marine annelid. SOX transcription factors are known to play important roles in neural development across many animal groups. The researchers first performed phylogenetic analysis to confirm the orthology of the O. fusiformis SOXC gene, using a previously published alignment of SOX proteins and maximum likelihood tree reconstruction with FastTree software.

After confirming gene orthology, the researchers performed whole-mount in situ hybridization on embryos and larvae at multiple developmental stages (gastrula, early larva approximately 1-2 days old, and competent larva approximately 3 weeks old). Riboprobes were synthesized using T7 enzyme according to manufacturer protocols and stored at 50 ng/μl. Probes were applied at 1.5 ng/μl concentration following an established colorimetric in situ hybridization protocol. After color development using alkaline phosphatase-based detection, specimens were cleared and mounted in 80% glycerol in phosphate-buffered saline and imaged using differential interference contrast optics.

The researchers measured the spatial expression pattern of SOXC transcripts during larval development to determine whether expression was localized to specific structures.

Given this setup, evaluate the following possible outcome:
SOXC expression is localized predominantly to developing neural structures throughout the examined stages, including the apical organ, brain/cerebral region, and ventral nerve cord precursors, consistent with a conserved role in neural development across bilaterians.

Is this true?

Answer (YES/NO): NO